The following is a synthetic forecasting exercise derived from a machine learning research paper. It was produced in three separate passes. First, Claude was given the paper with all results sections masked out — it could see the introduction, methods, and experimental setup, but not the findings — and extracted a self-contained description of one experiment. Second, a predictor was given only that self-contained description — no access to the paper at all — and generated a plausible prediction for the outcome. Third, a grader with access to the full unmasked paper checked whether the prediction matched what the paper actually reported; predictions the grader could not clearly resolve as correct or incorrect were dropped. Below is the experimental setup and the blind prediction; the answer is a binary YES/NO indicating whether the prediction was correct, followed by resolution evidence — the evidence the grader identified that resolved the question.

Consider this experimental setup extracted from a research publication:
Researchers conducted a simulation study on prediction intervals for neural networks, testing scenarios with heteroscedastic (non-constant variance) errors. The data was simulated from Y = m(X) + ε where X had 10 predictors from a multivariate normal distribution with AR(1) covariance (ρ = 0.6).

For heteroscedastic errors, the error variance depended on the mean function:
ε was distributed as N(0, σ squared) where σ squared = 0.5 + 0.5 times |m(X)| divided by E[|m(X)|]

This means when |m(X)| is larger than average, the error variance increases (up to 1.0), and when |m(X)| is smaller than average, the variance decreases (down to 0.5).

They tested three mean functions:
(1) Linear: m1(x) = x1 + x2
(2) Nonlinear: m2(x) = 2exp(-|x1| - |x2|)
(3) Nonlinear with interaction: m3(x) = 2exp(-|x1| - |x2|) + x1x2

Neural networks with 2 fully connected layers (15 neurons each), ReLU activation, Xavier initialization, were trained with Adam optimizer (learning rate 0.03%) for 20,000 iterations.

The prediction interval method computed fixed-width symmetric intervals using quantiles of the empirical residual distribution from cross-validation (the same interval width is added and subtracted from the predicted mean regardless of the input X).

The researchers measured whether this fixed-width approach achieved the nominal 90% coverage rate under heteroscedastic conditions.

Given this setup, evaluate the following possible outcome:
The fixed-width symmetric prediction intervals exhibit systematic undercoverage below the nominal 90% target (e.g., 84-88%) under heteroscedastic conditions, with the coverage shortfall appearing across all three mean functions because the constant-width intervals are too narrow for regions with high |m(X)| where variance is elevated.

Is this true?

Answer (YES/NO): NO